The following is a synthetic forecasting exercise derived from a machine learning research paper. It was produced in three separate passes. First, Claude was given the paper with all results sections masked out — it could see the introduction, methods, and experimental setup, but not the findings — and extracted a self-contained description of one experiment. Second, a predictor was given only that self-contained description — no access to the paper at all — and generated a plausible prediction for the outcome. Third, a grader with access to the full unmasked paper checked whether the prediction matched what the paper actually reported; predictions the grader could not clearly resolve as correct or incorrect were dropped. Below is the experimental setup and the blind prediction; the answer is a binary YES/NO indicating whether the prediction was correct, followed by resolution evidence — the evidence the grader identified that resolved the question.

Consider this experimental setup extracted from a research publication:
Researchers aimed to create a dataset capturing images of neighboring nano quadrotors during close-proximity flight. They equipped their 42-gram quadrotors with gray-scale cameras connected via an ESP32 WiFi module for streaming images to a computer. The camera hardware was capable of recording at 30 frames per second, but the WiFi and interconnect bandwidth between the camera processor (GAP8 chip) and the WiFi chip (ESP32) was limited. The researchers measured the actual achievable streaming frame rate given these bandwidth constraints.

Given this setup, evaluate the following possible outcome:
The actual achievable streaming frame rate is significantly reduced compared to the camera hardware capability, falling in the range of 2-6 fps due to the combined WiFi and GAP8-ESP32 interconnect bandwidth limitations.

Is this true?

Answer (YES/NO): YES